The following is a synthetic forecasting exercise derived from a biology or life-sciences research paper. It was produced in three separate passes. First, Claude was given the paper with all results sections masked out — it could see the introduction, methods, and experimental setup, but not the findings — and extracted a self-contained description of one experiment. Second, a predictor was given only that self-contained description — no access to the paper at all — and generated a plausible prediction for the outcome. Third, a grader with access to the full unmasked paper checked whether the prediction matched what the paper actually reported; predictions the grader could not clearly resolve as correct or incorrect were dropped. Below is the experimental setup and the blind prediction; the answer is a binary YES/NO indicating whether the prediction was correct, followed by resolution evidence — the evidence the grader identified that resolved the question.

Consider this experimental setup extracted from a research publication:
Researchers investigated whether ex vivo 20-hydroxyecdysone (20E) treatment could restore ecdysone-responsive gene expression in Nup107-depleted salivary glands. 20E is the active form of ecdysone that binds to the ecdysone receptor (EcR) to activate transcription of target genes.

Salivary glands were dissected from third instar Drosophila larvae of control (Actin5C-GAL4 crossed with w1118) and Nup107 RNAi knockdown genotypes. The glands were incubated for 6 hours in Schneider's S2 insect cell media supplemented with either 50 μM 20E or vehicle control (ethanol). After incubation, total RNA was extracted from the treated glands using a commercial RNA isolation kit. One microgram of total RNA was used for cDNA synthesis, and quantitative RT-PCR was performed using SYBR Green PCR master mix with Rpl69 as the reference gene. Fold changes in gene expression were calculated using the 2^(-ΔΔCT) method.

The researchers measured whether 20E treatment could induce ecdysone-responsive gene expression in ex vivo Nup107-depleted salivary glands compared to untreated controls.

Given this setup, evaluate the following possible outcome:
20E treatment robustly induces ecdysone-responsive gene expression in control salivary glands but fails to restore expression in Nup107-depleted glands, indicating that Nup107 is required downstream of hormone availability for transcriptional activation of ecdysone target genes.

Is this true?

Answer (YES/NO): NO